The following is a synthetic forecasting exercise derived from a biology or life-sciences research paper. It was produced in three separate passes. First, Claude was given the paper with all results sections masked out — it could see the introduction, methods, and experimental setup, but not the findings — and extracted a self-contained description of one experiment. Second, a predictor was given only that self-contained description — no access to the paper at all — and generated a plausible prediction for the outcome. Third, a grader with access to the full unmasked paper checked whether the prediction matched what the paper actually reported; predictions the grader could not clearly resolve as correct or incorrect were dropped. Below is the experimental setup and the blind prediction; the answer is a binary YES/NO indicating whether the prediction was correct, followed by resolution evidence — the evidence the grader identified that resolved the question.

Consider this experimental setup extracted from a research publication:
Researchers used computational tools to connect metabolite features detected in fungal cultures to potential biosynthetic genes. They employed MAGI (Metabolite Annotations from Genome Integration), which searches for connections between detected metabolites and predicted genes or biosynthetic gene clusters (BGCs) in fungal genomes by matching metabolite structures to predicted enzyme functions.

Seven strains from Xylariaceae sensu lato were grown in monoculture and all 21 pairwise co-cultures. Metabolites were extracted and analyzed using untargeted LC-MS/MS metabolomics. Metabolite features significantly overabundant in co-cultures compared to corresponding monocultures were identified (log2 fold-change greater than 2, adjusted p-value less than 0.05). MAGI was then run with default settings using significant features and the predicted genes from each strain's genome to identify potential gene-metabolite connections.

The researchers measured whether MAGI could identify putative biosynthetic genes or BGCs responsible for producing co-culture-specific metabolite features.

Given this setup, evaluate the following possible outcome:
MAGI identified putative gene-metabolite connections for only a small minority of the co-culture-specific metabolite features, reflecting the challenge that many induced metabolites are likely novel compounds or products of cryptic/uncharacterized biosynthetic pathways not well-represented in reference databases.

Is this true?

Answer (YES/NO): YES